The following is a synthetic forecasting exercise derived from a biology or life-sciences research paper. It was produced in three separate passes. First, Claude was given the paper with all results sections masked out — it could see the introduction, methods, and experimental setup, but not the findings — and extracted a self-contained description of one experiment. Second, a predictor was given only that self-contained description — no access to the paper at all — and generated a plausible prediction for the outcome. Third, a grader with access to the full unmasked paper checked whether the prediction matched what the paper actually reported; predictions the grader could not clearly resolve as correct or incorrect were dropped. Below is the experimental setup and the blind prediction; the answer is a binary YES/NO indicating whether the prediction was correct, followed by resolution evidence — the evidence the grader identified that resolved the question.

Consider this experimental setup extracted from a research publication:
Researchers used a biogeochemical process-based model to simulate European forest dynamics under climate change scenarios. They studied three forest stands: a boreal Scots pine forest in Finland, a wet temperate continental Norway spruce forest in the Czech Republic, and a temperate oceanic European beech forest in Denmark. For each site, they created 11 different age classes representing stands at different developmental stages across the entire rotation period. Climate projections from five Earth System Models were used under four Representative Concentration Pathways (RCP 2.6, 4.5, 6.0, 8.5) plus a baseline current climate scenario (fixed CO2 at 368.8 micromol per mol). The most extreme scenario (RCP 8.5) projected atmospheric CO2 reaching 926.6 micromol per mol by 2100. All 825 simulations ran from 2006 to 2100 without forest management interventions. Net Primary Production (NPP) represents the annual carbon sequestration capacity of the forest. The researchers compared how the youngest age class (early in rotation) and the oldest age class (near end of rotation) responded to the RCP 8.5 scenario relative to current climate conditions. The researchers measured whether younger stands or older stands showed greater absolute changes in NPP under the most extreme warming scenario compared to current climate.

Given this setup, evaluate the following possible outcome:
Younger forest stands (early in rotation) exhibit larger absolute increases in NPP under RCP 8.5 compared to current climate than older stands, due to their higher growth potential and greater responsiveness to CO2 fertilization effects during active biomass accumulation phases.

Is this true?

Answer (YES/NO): NO